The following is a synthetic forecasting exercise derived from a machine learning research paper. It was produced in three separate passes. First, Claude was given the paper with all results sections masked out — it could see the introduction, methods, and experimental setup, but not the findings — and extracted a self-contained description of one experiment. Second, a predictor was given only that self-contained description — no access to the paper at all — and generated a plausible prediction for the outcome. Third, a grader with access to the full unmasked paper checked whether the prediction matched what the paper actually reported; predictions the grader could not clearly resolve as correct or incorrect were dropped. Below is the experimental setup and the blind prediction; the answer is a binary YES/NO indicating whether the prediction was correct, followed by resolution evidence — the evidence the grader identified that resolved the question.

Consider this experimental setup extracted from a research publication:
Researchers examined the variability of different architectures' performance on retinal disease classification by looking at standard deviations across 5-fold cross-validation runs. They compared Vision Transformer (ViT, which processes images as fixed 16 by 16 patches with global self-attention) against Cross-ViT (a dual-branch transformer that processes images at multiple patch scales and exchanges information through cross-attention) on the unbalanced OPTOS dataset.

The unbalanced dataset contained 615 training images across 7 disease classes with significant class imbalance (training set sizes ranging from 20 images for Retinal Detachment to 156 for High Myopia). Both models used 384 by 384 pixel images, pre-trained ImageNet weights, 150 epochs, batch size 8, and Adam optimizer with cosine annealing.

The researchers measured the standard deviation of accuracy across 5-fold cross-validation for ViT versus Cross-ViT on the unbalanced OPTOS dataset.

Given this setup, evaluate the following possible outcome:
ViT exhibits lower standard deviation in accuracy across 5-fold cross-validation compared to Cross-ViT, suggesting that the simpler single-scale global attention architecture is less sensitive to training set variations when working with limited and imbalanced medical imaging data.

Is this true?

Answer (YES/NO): YES